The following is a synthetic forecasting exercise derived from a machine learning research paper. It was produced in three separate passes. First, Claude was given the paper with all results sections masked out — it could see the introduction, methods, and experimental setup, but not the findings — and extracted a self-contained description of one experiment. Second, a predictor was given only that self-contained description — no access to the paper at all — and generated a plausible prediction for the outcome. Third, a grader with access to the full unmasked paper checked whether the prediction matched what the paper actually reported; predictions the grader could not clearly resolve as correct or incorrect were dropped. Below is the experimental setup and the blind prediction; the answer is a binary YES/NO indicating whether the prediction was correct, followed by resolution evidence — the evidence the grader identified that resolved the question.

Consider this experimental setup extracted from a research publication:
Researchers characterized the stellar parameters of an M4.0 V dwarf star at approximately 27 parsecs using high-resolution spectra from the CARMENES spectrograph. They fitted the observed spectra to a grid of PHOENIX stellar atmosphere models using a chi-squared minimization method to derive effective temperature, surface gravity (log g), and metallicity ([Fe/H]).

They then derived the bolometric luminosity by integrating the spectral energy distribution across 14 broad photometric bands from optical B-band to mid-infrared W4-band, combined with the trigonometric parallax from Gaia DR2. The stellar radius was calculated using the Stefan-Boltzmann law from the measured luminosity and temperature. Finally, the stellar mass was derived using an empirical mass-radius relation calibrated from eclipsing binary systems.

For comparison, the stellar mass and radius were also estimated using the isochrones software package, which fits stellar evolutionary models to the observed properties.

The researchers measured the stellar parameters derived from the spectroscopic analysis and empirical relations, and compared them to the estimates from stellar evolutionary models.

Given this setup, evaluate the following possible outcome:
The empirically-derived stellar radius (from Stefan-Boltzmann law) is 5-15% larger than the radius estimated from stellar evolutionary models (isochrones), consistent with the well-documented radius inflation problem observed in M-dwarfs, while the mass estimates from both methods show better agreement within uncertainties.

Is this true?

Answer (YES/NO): NO